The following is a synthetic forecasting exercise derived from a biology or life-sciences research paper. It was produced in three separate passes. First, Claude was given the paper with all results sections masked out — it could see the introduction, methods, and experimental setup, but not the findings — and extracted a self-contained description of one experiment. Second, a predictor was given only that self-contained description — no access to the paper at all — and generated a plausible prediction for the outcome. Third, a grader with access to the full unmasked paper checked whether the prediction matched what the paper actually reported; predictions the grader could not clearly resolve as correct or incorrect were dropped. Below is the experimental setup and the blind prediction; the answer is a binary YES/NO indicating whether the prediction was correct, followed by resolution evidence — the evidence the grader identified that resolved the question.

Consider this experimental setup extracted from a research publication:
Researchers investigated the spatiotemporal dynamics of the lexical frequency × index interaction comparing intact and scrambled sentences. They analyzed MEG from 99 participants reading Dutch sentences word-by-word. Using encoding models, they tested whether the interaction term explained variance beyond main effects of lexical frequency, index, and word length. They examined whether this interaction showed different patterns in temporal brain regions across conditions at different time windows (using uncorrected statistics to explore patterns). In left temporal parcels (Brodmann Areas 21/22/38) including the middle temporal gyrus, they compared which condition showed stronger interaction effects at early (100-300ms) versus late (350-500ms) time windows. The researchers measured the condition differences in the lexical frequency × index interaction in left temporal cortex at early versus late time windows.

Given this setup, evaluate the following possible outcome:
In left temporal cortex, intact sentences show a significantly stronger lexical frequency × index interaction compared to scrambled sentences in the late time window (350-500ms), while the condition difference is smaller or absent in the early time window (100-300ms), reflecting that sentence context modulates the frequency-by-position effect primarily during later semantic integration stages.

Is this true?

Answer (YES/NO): NO